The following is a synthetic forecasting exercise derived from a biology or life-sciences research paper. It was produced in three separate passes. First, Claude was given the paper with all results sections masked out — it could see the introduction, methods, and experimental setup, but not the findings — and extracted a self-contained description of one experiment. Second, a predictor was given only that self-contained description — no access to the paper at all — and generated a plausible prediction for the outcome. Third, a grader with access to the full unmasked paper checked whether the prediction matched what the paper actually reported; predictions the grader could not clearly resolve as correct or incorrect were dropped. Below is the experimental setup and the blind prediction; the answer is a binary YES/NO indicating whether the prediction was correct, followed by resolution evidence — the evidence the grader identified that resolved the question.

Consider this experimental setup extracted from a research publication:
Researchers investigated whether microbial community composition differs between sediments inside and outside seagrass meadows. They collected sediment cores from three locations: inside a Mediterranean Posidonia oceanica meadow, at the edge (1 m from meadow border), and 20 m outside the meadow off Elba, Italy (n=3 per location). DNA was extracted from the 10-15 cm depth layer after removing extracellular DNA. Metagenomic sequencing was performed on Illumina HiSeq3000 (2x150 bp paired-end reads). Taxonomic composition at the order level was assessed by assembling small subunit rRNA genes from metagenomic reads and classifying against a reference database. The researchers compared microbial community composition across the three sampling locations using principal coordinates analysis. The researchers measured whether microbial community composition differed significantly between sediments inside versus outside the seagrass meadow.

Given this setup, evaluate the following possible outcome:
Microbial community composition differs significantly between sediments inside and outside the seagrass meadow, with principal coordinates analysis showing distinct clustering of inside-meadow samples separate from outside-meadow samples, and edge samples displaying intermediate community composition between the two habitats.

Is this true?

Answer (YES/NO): NO